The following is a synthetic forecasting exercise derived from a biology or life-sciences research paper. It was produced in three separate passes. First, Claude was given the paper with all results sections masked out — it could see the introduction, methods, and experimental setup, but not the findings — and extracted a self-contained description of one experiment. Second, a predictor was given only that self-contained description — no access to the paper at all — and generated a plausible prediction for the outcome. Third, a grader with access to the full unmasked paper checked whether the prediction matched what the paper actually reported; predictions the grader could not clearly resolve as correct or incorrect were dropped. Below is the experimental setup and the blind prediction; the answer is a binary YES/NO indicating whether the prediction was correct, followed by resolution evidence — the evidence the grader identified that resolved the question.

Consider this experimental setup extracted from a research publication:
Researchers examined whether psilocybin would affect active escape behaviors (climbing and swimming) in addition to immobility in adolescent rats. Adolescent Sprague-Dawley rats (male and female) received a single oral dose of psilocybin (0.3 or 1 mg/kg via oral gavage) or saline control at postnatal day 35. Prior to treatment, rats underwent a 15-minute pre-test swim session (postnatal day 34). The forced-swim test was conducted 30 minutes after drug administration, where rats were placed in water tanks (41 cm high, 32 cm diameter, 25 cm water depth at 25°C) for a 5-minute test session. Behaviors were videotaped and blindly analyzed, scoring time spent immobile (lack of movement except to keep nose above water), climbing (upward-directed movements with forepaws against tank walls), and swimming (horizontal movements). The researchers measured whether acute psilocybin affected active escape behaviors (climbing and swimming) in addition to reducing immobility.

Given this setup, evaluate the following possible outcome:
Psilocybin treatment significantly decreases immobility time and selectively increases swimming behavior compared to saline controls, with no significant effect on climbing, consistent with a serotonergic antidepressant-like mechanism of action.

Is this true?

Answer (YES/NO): NO